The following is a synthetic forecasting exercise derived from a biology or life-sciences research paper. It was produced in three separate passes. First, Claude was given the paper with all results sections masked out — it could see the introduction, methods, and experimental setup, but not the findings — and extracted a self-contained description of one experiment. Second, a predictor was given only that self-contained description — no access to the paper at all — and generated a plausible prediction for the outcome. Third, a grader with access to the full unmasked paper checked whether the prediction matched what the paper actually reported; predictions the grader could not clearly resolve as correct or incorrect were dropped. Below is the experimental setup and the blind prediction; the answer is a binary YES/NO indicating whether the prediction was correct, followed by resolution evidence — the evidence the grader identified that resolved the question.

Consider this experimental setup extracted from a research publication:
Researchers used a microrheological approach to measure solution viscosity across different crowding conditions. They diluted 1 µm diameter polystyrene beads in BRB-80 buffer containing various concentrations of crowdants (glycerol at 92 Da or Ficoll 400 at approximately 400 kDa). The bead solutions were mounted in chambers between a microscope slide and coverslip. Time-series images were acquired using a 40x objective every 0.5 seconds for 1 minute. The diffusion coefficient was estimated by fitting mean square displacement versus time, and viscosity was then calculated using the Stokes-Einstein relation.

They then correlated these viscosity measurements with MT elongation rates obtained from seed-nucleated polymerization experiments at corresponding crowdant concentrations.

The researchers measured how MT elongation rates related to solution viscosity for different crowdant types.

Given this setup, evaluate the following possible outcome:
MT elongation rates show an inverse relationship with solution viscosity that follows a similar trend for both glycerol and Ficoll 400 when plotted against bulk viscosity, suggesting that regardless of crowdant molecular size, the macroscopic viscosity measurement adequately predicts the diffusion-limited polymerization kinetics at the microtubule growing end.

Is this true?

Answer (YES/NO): NO